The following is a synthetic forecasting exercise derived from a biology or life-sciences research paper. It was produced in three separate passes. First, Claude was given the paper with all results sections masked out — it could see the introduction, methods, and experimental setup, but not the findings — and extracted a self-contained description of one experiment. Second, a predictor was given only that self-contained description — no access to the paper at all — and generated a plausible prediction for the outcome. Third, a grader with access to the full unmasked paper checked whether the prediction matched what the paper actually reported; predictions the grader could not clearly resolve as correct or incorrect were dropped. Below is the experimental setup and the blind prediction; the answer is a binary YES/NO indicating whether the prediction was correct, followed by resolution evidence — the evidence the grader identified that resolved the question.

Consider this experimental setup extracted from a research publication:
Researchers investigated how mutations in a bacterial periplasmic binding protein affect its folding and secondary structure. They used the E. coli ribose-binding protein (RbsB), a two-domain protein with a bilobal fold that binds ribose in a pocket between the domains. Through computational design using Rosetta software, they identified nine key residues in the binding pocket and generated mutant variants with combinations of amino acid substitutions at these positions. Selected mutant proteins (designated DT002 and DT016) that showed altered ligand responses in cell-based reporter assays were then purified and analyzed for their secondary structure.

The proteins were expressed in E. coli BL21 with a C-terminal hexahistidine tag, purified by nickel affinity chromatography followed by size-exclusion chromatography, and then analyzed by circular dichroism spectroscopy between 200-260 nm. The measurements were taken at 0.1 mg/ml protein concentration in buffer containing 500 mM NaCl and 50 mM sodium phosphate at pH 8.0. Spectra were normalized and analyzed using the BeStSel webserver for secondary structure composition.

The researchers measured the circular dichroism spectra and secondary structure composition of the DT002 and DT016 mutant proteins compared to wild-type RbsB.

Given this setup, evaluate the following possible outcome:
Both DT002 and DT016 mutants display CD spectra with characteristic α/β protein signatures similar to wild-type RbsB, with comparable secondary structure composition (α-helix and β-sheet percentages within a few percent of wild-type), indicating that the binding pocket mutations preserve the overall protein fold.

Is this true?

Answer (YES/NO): NO